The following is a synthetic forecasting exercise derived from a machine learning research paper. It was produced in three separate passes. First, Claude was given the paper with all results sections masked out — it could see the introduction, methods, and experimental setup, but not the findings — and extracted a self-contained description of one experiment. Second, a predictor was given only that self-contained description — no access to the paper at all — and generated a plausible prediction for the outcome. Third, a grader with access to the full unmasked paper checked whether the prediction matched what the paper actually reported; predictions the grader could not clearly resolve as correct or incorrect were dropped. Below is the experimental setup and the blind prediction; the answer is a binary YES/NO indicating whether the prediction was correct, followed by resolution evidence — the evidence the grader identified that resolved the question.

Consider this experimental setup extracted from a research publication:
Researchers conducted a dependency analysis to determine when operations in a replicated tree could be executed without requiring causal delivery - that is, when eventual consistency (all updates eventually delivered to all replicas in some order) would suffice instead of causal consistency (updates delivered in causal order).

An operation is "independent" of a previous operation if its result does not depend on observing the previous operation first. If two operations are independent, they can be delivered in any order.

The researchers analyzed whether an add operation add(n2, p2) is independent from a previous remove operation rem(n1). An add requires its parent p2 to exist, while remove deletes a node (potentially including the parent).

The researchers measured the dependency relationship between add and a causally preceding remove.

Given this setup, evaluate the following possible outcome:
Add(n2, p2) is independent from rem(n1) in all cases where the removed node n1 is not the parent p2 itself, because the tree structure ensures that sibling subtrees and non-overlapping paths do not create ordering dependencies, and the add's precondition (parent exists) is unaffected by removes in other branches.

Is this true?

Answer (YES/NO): NO